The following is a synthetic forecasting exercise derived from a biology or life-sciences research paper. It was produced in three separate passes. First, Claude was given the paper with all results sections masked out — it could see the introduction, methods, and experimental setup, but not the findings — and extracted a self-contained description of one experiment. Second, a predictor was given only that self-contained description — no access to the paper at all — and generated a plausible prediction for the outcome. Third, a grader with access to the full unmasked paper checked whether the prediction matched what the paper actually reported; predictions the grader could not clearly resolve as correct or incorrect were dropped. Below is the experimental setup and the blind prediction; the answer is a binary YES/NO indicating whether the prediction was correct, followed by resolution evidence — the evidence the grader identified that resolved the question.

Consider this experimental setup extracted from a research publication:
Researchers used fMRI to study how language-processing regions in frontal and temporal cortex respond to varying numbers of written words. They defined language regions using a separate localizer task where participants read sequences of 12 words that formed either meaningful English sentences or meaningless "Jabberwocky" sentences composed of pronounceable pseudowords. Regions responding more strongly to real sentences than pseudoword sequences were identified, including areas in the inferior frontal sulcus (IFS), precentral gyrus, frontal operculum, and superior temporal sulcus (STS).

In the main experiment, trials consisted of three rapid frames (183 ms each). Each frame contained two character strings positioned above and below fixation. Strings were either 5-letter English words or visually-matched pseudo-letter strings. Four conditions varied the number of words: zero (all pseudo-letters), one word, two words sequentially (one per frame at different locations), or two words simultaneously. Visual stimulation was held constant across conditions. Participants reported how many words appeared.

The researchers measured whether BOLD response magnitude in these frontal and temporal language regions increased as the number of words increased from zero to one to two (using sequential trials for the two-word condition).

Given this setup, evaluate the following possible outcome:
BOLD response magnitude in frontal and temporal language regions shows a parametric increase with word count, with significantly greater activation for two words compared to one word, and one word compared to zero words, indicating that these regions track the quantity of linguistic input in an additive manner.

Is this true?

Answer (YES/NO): NO